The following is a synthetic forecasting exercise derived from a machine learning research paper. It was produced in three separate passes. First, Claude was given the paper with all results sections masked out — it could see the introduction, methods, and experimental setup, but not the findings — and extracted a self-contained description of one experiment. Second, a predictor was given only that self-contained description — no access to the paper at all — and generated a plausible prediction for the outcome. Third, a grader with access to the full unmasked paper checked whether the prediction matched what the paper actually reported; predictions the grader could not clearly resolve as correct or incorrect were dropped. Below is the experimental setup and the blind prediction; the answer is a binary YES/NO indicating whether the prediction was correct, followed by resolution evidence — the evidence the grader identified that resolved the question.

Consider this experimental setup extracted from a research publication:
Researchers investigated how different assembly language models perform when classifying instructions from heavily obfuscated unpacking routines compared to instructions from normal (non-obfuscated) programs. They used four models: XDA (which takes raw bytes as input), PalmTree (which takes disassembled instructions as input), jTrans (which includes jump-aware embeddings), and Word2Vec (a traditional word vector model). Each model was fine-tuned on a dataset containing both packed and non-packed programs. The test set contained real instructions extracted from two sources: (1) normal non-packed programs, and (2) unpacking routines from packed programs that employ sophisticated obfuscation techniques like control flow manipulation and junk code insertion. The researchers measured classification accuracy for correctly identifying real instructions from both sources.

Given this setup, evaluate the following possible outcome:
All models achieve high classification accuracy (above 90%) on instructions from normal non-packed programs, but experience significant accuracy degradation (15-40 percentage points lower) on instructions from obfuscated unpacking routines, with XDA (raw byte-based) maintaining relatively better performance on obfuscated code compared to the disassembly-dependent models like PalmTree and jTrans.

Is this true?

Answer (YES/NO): NO